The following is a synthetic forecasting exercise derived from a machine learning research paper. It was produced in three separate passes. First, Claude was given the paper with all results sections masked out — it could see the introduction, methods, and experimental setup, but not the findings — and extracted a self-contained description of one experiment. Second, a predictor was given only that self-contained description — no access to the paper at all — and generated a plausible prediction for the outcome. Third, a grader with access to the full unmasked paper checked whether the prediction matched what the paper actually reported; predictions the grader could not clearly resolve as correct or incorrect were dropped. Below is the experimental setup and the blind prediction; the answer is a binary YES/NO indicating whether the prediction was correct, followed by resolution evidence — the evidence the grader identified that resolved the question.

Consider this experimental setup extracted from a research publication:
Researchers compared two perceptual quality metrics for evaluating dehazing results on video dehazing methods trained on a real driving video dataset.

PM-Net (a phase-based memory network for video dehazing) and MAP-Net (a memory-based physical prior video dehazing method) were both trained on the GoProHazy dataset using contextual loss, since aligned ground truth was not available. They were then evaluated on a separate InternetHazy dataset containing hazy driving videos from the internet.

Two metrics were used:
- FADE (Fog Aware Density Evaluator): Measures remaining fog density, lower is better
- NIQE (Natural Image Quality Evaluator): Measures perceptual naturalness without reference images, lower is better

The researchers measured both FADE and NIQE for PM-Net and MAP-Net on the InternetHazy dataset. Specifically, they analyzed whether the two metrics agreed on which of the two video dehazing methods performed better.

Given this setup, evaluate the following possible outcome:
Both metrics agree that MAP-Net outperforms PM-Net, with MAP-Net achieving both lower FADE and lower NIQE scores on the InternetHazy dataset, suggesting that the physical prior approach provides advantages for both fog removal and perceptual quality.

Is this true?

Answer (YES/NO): NO